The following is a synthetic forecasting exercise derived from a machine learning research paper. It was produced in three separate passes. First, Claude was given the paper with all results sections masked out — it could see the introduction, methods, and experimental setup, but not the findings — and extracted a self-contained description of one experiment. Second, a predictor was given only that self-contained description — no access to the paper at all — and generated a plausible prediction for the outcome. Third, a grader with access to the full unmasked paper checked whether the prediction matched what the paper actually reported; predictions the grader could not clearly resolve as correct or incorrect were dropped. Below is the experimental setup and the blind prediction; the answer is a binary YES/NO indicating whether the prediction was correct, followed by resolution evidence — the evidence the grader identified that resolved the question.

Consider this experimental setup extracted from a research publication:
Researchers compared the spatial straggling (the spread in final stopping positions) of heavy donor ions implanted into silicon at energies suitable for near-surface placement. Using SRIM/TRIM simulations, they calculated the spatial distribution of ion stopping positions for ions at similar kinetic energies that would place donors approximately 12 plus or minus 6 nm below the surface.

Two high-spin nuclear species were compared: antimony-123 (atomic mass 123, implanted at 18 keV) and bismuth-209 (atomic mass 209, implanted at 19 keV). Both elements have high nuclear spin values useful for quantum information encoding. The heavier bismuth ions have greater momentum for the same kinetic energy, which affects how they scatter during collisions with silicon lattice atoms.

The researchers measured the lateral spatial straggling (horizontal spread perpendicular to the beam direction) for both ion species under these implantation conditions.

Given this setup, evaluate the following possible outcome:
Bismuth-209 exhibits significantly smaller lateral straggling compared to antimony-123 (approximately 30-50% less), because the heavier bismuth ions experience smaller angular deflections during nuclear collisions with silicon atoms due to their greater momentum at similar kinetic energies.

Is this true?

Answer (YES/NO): YES